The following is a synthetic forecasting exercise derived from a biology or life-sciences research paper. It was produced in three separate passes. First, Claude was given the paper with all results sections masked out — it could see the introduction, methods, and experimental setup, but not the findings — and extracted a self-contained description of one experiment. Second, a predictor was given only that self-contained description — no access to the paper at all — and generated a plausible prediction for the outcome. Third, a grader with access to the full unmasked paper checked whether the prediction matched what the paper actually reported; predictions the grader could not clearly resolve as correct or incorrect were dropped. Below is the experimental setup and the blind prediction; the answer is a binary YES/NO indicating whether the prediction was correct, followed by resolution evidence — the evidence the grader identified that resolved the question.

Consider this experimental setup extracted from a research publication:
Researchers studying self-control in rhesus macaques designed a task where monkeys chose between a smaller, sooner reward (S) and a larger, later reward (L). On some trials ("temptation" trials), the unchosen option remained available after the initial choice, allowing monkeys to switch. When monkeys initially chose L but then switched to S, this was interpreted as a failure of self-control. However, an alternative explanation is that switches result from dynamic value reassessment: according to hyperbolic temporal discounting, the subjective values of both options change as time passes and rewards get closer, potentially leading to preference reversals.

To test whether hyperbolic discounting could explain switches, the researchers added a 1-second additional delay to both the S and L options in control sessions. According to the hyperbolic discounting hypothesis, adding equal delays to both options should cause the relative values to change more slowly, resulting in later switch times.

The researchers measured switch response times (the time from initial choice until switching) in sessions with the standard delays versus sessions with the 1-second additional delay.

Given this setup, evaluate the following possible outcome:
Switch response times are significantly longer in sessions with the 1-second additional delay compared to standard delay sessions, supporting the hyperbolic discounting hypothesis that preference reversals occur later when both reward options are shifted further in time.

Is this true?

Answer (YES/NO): NO